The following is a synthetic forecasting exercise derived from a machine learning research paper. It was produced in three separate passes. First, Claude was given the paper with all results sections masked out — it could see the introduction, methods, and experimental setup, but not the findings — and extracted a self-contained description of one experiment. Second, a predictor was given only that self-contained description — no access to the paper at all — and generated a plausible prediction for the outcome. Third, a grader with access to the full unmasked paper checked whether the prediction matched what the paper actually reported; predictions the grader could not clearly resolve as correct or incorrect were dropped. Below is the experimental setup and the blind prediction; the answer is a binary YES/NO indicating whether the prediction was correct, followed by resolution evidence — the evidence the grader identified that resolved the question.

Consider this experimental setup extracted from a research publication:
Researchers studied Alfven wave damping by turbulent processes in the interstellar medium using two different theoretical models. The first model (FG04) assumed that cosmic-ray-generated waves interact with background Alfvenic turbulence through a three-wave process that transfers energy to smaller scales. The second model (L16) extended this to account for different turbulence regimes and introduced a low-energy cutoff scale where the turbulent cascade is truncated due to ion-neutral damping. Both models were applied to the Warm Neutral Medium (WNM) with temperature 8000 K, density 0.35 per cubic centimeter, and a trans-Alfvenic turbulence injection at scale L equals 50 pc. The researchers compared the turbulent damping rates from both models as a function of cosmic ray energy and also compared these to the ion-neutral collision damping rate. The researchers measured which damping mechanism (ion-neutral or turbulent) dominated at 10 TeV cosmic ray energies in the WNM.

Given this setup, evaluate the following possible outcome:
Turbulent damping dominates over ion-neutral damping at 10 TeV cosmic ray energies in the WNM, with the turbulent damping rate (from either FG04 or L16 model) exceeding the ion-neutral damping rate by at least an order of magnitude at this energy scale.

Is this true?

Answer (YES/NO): NO